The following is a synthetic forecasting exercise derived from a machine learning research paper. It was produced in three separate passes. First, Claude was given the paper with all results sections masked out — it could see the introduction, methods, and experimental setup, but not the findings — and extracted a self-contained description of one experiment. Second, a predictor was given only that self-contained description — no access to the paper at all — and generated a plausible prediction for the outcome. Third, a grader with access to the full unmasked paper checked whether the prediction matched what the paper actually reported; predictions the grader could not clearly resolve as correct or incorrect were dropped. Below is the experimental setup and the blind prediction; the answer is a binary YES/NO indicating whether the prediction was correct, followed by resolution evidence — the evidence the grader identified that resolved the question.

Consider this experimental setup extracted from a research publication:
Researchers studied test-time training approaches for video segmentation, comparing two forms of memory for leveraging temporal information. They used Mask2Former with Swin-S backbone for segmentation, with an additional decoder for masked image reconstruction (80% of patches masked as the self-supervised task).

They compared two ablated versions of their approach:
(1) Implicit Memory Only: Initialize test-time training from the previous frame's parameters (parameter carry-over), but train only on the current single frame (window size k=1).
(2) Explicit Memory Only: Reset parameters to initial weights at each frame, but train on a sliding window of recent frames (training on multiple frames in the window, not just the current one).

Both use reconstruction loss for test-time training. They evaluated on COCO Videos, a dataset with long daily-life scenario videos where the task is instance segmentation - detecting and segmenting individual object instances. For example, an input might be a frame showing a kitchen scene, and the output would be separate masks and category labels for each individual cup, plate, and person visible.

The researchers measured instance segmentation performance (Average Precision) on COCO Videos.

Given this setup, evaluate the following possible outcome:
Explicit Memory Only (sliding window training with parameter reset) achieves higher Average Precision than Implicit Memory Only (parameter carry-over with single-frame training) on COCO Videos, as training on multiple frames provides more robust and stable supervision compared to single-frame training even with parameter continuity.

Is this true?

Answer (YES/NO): NO